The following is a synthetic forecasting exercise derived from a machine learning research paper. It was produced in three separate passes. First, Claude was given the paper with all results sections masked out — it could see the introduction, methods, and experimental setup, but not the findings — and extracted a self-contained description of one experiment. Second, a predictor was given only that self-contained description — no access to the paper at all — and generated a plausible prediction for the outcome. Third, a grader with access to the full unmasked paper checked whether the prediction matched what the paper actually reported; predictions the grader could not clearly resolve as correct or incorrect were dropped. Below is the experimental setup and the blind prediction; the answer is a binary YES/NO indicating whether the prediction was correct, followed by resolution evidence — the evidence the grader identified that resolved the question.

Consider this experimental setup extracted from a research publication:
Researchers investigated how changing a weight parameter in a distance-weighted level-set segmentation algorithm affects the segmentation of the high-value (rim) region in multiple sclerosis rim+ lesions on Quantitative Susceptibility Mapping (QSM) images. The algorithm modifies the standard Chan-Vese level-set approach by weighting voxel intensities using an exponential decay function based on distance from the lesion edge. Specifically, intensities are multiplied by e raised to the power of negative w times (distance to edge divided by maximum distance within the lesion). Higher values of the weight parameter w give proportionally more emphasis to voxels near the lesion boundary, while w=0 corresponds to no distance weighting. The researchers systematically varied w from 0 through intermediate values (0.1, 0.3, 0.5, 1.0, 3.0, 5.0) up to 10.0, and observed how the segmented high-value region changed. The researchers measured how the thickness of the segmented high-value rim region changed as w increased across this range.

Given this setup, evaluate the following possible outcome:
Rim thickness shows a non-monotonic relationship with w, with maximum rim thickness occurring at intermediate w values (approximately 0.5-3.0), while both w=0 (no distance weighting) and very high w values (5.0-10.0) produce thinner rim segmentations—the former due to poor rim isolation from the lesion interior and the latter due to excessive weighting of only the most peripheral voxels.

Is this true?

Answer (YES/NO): YES